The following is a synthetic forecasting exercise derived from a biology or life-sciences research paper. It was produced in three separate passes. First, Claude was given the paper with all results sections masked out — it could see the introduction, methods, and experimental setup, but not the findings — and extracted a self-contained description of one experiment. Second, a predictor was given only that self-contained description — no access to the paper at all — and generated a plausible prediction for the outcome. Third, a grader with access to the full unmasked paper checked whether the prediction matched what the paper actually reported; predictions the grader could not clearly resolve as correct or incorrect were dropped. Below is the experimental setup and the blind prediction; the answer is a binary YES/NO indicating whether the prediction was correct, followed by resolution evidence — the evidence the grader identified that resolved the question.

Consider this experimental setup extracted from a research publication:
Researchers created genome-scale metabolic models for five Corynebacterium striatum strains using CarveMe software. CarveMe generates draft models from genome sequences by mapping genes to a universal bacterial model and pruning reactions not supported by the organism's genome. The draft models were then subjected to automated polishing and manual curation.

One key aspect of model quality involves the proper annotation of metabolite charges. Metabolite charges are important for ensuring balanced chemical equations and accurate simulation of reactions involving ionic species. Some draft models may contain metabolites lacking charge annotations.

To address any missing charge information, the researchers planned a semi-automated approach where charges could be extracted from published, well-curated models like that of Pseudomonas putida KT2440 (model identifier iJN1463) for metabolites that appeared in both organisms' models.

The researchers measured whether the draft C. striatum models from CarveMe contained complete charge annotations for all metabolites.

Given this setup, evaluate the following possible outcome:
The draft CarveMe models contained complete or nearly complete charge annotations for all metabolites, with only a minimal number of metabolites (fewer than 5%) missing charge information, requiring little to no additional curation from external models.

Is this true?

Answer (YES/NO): NO